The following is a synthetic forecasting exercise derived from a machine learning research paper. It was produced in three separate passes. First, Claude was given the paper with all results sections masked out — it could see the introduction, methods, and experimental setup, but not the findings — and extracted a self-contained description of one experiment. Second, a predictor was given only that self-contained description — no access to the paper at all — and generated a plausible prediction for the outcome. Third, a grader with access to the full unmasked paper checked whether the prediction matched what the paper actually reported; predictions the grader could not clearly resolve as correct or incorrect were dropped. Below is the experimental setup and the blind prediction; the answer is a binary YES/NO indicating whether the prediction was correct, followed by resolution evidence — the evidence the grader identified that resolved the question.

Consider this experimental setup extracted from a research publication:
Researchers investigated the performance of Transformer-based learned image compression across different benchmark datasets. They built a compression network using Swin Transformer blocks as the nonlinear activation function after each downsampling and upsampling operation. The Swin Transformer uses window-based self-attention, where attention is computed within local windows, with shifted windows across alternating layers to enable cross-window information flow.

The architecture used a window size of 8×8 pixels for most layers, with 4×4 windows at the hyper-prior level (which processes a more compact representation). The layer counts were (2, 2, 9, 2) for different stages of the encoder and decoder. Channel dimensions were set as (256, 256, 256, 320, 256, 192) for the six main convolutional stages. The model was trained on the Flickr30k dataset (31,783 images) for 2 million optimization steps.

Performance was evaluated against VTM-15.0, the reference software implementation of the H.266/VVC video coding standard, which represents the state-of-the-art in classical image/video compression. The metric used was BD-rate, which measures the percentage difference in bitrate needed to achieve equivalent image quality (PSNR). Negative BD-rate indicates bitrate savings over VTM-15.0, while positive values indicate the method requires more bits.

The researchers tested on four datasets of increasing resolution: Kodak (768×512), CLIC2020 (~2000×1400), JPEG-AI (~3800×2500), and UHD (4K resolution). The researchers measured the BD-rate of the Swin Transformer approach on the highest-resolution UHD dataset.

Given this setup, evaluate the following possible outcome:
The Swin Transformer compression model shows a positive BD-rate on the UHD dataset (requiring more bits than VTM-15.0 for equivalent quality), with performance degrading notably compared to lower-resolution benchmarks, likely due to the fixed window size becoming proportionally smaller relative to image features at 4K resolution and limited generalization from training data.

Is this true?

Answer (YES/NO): YES